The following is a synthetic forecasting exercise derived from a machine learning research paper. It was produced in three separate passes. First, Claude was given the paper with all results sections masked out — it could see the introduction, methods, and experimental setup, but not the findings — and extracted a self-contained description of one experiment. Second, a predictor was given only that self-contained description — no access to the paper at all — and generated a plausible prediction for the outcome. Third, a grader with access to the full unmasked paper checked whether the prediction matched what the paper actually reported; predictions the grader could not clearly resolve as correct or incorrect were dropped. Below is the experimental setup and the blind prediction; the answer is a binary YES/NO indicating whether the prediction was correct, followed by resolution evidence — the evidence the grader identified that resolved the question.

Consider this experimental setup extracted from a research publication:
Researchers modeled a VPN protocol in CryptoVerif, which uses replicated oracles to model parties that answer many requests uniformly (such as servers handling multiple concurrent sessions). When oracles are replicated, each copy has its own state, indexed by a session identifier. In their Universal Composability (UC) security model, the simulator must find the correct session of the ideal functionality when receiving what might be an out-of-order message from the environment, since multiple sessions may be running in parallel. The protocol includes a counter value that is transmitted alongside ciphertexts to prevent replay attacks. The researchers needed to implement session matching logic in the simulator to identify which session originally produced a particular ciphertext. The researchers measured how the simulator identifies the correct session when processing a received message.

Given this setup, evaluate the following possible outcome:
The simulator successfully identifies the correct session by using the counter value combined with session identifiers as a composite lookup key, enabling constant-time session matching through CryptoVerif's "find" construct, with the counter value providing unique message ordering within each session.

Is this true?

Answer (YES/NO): NO